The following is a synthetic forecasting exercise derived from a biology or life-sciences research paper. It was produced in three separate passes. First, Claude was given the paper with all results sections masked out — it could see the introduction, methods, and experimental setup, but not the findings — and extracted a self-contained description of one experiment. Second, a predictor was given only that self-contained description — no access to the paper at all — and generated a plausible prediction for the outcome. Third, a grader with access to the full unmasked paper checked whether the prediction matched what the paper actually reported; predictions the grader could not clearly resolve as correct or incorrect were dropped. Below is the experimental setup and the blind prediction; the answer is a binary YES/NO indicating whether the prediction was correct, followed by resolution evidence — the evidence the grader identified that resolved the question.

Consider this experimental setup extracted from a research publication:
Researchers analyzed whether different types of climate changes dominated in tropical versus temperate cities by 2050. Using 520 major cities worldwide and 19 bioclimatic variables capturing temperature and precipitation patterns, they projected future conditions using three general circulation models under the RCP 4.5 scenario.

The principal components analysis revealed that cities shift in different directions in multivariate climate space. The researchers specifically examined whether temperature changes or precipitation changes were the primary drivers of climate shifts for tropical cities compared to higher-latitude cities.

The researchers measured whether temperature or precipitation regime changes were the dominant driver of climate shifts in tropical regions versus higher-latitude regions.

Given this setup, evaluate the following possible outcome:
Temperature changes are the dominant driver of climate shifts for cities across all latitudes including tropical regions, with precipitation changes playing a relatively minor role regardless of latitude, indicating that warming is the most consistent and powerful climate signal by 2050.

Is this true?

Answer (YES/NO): NO